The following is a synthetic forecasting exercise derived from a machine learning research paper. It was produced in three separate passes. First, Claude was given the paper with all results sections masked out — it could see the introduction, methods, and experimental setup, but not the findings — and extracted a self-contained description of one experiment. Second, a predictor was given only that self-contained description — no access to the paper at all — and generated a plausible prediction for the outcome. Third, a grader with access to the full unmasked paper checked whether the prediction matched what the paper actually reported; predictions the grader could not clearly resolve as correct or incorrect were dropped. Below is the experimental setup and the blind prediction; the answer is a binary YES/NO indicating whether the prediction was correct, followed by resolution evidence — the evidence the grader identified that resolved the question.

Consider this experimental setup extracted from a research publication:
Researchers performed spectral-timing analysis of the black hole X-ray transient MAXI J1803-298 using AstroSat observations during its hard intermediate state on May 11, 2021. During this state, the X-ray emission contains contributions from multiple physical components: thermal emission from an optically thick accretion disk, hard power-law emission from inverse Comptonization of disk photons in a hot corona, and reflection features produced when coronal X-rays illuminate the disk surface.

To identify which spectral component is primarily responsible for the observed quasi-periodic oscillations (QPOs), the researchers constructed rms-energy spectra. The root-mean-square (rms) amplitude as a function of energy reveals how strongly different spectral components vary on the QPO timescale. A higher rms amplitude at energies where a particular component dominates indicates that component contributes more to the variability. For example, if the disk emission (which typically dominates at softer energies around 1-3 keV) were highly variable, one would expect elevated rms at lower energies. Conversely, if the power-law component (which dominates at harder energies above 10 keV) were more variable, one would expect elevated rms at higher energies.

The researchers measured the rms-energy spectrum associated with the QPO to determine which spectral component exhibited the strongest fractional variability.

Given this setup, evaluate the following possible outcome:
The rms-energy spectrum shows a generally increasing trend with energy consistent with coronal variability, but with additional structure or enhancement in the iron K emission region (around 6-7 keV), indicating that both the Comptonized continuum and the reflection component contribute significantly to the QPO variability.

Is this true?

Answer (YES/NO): NO